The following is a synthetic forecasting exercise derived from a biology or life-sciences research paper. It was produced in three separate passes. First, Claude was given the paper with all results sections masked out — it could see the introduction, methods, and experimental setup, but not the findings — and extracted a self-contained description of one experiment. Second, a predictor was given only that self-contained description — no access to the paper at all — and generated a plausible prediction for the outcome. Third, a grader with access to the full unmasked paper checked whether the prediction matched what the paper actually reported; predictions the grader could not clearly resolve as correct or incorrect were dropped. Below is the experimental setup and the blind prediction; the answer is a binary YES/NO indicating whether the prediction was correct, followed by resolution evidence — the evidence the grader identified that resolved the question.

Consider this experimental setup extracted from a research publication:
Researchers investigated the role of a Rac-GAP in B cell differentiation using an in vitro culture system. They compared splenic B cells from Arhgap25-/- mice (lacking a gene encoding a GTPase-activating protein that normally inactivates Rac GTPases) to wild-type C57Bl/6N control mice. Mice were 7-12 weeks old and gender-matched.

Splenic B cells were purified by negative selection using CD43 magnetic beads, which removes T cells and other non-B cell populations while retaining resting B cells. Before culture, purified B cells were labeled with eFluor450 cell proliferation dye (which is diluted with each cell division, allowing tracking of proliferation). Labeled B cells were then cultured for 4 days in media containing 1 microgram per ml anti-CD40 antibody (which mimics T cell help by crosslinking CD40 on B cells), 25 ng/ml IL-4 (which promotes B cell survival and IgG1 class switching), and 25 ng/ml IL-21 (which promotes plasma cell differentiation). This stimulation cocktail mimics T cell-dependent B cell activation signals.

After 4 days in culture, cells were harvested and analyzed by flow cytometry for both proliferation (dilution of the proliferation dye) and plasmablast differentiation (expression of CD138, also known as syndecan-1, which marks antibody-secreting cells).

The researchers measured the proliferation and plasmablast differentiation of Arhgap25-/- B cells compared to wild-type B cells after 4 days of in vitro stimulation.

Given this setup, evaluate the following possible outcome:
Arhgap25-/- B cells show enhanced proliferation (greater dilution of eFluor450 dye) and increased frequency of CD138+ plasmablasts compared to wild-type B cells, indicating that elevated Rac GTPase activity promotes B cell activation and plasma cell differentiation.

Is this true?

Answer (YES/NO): NO